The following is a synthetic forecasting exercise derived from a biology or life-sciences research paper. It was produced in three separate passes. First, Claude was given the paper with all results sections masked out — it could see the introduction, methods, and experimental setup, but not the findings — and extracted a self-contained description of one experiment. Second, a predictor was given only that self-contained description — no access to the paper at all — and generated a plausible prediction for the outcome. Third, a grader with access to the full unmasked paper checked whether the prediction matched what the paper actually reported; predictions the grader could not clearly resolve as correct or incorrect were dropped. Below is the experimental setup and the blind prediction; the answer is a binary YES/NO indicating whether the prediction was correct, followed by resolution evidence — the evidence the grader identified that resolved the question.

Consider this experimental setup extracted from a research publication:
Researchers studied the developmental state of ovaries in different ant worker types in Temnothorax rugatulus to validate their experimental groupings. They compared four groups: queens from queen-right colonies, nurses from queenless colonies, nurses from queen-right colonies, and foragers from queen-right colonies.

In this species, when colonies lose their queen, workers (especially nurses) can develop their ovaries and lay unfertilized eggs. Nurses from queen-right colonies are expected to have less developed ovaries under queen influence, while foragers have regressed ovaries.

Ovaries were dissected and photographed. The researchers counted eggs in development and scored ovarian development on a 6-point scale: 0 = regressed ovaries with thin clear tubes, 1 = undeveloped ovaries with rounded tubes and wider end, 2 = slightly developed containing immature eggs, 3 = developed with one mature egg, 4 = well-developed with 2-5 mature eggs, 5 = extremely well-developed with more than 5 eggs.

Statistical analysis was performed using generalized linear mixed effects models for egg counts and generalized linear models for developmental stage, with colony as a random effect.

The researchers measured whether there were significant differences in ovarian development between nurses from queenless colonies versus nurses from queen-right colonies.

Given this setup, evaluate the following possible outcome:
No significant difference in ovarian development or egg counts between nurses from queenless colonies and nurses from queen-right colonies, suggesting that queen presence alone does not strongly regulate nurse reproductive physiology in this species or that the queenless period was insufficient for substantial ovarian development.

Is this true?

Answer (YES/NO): YES